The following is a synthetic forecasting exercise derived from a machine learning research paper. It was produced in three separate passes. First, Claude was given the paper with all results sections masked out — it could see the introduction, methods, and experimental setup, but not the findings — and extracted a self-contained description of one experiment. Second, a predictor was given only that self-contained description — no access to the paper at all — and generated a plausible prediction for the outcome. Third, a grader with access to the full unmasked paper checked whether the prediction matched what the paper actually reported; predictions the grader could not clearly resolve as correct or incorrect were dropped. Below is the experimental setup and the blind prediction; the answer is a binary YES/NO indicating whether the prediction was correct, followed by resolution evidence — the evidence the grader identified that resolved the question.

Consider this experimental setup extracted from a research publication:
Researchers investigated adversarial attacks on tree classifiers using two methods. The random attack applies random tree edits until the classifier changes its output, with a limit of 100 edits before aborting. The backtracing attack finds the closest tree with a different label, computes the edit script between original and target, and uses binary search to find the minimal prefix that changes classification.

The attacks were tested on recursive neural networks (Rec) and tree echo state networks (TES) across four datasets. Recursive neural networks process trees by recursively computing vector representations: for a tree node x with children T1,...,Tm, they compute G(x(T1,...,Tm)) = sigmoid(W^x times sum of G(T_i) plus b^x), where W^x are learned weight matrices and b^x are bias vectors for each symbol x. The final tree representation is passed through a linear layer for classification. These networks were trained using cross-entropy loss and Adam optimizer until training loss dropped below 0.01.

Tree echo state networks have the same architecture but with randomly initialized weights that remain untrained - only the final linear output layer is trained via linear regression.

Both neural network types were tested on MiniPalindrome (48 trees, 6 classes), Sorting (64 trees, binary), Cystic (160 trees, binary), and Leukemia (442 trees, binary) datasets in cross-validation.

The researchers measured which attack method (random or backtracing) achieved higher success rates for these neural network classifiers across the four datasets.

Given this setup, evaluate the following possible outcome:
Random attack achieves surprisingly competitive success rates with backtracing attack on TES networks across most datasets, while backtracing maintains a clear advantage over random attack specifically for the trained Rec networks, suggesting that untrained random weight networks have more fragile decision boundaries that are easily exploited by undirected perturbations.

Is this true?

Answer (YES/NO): NO